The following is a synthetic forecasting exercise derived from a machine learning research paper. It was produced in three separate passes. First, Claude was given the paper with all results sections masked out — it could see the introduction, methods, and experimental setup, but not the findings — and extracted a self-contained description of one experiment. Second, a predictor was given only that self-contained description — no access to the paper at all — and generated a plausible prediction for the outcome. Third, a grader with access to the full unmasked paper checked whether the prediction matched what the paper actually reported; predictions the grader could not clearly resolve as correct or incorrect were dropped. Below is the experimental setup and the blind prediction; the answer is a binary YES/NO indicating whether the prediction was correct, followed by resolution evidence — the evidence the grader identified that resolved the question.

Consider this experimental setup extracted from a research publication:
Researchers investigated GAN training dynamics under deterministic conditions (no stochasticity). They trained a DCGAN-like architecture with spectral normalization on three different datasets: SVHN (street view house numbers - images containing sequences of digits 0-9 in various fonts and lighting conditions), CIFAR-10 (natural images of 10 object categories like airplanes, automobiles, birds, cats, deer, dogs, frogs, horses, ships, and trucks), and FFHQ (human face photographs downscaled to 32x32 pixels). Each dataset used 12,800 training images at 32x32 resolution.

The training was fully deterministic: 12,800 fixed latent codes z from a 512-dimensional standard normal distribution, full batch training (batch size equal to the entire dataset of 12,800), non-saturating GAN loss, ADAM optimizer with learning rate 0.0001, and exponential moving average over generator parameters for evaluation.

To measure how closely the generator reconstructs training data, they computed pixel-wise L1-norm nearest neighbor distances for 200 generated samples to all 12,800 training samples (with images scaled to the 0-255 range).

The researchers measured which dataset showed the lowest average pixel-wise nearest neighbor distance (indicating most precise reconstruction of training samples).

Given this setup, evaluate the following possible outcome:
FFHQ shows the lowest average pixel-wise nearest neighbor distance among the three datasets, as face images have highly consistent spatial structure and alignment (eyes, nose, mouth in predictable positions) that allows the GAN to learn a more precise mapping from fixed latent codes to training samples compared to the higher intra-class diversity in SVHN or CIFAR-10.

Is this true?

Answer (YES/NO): NO